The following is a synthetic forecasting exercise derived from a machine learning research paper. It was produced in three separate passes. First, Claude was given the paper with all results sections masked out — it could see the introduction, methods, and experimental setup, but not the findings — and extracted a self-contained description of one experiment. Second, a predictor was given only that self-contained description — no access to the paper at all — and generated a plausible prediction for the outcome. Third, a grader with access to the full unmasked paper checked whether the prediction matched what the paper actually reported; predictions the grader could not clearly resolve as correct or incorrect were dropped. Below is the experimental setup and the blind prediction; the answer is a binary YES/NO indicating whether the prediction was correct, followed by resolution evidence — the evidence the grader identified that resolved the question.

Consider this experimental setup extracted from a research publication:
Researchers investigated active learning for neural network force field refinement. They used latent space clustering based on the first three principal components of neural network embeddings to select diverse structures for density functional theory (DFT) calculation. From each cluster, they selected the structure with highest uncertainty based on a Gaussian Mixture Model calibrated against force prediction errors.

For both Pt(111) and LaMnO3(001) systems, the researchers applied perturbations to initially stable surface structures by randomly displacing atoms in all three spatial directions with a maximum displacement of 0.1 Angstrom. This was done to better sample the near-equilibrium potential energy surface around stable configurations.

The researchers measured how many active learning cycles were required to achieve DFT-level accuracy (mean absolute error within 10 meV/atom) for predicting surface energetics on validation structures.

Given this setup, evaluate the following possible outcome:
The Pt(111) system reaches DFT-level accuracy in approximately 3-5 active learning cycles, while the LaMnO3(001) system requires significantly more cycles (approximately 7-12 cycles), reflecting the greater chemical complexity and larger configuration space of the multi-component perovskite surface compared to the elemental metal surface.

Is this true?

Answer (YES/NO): NO